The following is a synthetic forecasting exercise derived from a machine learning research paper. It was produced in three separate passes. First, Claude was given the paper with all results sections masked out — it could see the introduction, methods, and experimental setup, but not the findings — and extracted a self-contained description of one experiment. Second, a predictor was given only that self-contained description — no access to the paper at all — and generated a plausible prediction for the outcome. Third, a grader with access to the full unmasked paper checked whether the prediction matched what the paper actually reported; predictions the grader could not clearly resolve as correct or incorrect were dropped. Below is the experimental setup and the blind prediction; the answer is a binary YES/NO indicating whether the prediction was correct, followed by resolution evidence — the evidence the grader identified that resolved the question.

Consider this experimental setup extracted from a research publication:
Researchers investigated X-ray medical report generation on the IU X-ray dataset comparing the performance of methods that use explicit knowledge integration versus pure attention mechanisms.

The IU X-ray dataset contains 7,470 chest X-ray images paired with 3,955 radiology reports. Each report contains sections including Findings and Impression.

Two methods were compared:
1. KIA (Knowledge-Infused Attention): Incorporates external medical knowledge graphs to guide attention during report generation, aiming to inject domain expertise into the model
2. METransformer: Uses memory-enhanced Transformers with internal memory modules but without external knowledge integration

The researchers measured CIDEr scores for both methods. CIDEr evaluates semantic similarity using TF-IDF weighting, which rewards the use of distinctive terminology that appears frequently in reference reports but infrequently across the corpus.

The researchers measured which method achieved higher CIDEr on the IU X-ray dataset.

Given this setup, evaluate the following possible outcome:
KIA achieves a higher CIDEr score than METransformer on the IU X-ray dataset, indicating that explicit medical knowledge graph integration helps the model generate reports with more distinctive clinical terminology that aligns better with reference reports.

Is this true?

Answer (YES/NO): YES